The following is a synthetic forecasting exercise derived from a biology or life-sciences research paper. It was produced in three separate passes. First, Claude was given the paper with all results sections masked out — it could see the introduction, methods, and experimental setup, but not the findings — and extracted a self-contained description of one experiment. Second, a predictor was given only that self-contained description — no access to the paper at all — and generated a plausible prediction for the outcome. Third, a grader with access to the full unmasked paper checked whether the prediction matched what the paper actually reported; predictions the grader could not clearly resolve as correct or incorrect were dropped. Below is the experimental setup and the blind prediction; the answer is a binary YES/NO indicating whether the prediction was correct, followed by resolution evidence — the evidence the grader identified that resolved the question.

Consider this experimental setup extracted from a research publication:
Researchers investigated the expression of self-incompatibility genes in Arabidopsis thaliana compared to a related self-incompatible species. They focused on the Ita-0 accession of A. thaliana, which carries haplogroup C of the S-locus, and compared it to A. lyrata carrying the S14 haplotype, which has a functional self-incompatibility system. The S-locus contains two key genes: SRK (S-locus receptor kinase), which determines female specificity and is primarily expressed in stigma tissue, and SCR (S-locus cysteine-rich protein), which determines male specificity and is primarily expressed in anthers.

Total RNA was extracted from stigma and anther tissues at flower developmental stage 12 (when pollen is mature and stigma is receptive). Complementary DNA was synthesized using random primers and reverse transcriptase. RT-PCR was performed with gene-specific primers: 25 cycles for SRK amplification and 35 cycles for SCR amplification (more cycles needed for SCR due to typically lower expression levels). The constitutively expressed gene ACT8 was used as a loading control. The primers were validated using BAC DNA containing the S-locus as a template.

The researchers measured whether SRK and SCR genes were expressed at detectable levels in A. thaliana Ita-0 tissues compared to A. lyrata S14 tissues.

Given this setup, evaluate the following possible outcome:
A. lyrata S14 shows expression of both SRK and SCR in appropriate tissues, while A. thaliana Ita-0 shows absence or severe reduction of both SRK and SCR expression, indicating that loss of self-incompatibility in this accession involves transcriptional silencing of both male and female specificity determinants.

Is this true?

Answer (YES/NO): NO